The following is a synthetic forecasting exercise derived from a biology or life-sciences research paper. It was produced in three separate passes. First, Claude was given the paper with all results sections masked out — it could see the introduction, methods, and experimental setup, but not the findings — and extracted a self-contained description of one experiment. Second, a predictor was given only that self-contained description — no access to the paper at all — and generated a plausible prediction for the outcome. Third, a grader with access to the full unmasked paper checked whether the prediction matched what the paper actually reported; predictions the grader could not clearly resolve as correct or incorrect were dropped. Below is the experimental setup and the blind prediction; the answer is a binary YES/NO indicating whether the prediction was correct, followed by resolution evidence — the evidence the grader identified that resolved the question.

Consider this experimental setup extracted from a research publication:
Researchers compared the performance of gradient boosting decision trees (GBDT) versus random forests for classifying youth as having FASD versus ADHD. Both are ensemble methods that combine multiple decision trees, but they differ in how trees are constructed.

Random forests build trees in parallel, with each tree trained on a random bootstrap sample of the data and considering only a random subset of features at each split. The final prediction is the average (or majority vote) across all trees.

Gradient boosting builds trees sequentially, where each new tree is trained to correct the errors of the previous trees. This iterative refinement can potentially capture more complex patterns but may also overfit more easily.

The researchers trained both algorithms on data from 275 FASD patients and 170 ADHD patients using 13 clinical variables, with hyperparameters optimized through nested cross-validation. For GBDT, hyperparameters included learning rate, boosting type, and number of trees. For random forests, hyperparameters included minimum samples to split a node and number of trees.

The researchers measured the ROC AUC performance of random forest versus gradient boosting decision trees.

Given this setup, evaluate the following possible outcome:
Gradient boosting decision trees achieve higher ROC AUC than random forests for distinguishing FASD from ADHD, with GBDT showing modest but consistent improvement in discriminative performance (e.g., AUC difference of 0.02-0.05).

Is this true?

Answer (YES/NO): NO